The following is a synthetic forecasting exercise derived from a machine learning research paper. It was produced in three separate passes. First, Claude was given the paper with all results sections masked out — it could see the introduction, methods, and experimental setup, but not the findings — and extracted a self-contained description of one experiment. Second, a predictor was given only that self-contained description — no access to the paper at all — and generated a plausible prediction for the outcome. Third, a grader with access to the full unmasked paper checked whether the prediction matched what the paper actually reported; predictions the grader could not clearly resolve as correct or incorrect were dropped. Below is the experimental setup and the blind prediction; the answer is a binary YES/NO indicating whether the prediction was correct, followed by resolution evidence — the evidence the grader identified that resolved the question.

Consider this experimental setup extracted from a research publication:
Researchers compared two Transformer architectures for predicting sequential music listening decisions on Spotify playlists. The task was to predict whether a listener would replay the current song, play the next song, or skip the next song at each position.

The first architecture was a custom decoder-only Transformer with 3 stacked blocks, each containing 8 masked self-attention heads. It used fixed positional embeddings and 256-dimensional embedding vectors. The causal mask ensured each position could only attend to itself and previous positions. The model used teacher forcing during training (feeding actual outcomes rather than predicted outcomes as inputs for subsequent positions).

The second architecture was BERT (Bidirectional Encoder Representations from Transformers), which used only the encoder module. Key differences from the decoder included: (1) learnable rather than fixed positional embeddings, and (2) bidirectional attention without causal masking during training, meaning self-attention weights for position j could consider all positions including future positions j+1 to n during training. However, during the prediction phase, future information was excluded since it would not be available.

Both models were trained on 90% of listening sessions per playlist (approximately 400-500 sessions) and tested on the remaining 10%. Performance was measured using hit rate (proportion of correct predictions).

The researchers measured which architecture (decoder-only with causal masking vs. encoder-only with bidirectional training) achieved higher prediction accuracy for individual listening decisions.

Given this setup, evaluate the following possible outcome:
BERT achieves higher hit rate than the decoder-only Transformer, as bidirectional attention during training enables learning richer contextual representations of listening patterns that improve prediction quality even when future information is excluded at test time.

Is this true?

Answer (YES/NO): NO